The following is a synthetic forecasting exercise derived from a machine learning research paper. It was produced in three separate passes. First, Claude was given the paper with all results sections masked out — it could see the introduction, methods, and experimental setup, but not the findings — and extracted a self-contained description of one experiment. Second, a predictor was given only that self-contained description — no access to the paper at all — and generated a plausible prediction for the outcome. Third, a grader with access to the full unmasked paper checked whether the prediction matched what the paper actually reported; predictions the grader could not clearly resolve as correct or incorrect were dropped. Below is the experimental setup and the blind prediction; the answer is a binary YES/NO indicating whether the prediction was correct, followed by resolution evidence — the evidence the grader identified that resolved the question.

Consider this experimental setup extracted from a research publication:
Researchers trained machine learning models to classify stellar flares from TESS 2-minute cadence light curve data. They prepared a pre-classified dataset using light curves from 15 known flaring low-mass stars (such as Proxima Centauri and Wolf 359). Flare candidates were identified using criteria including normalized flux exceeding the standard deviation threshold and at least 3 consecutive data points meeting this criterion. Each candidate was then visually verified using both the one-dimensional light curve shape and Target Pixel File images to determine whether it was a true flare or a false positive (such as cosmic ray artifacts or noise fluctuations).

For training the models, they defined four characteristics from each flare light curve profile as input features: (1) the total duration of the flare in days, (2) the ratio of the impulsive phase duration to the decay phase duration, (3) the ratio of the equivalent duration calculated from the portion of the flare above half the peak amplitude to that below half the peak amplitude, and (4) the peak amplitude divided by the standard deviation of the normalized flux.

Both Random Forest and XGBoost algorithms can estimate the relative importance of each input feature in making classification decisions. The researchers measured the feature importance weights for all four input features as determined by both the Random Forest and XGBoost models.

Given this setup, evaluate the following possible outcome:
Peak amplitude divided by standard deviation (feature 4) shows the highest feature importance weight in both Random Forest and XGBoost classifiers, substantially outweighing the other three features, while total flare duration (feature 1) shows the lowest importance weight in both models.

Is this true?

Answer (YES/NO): NO